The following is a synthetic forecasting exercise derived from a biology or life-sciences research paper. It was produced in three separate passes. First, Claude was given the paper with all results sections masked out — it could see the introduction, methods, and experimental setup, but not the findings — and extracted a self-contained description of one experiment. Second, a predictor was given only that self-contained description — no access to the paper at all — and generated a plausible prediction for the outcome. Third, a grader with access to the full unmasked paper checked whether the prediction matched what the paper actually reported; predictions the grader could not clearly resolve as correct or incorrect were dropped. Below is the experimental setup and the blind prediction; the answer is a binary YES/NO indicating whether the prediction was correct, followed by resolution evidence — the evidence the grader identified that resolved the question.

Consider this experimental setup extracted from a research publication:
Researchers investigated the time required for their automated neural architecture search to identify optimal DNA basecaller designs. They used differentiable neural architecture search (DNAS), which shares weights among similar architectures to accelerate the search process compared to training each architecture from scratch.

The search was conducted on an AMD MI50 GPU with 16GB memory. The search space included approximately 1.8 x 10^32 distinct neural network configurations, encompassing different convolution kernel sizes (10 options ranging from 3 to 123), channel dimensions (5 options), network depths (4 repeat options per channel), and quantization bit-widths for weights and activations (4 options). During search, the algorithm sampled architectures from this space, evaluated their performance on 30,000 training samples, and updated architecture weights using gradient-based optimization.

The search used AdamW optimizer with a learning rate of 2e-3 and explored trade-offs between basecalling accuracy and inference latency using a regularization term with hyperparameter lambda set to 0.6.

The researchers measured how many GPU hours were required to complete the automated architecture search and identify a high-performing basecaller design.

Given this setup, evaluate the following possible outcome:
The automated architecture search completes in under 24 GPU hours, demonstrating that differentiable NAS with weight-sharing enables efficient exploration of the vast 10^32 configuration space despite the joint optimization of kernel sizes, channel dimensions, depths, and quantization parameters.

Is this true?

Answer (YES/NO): NO